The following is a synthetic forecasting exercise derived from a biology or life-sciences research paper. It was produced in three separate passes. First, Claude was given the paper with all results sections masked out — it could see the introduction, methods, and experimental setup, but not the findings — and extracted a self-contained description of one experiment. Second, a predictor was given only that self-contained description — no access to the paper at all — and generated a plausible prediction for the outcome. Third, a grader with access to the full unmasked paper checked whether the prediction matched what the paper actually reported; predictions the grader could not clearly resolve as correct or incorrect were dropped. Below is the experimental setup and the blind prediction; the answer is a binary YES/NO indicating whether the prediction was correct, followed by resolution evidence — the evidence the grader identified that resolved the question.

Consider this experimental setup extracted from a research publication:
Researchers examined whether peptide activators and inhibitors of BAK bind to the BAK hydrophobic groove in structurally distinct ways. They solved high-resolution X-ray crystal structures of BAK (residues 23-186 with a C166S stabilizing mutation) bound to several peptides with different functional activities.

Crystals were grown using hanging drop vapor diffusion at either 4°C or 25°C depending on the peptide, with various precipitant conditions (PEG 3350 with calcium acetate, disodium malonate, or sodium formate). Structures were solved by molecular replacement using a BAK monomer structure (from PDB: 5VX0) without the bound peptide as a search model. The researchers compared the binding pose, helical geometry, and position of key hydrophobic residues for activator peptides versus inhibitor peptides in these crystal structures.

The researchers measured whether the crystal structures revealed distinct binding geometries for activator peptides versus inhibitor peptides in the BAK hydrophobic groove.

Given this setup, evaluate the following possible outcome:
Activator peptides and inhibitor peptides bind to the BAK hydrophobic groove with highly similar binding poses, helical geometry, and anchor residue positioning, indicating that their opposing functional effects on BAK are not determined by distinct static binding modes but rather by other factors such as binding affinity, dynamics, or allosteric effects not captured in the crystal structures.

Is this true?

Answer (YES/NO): YES